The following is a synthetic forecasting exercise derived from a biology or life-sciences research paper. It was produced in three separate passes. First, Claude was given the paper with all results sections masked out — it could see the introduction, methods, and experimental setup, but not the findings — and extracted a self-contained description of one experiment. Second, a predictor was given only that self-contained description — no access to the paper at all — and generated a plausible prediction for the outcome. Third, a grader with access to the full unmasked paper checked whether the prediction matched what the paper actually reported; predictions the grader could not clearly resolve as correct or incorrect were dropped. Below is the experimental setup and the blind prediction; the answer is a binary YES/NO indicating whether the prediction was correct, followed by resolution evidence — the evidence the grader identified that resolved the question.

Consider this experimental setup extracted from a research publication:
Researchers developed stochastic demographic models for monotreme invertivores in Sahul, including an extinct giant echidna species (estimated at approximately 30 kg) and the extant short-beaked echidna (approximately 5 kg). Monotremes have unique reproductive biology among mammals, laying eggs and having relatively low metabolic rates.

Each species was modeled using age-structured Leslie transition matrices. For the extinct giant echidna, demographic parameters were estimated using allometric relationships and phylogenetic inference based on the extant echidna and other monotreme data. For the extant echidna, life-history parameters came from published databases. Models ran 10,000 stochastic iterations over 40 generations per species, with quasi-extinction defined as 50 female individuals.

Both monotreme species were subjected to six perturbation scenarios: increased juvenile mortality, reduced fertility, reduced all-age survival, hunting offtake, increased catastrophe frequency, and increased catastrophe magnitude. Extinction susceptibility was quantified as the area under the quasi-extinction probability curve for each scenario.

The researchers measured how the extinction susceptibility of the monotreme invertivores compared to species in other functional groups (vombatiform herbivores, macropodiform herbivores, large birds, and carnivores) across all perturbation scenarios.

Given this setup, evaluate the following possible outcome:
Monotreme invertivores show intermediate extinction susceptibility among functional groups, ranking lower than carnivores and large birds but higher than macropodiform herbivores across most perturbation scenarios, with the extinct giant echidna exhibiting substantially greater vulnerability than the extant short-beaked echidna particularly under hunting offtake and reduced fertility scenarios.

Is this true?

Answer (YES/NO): NO